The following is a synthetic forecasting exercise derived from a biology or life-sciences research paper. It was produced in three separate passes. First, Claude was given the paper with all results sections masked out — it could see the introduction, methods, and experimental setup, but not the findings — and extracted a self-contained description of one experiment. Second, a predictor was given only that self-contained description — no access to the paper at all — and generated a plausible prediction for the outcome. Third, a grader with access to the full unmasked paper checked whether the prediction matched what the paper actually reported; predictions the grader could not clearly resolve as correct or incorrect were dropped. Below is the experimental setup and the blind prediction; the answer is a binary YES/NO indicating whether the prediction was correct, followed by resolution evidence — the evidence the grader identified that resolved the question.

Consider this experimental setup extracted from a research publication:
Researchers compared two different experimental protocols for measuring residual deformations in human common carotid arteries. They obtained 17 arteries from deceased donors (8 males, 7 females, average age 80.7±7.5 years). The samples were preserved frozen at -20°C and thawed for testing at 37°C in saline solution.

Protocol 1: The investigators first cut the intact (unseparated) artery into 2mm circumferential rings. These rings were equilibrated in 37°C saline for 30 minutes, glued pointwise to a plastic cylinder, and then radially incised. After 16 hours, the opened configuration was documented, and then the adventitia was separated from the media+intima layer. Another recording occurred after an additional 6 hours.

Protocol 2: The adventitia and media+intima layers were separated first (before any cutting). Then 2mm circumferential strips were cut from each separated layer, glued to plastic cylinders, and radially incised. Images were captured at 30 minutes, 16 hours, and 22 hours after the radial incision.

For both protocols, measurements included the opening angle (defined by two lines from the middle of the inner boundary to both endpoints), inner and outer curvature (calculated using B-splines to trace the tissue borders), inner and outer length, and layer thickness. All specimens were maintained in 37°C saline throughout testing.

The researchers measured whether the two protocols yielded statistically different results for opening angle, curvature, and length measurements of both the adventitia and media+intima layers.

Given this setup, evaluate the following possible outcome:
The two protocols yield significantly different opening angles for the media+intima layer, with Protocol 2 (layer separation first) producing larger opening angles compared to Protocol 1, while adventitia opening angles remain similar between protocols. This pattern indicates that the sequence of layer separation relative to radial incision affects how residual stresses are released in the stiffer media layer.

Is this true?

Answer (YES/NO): NO